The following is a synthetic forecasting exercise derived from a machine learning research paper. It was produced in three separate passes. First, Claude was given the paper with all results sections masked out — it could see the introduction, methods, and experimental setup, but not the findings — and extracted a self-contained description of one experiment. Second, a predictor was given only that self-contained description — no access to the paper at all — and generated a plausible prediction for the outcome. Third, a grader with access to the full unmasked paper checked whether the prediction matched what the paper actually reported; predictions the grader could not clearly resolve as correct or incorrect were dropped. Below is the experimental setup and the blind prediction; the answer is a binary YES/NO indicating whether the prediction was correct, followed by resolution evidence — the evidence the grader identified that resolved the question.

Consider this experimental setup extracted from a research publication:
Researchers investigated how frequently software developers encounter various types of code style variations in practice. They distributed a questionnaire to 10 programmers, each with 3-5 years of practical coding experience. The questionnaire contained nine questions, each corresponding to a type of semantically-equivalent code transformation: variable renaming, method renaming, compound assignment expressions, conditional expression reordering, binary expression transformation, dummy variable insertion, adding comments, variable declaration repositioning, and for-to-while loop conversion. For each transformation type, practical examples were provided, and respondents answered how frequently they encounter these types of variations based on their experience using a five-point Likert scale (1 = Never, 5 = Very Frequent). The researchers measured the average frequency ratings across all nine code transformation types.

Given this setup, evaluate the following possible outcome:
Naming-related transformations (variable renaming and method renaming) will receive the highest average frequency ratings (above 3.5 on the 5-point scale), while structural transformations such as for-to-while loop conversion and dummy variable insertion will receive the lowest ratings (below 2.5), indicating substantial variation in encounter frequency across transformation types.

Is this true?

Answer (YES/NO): NO